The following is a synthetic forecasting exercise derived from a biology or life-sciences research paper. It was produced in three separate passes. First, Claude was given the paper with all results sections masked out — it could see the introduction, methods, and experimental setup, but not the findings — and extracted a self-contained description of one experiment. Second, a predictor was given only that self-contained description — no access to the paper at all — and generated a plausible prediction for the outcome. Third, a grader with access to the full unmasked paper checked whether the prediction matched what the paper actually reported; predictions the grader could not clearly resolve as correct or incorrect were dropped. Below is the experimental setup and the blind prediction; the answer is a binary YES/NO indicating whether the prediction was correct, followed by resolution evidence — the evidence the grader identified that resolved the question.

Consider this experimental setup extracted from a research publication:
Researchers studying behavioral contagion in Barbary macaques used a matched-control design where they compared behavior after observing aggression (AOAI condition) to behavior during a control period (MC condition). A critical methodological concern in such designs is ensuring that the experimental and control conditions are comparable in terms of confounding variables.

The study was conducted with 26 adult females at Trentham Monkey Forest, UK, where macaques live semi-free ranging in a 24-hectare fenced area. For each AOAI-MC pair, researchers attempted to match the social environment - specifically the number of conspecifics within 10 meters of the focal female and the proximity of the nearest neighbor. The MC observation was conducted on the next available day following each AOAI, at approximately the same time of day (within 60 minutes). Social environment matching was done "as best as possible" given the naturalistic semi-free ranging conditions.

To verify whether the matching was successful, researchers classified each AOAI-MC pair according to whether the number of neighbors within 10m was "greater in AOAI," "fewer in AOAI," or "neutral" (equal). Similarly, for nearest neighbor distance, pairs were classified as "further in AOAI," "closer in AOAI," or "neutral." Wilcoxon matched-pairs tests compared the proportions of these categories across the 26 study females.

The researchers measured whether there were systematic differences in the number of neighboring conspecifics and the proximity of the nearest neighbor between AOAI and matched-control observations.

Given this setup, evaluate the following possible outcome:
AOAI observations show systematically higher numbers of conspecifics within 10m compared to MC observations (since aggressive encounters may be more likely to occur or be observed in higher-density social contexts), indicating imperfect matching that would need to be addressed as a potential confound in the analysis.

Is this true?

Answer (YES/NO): NO